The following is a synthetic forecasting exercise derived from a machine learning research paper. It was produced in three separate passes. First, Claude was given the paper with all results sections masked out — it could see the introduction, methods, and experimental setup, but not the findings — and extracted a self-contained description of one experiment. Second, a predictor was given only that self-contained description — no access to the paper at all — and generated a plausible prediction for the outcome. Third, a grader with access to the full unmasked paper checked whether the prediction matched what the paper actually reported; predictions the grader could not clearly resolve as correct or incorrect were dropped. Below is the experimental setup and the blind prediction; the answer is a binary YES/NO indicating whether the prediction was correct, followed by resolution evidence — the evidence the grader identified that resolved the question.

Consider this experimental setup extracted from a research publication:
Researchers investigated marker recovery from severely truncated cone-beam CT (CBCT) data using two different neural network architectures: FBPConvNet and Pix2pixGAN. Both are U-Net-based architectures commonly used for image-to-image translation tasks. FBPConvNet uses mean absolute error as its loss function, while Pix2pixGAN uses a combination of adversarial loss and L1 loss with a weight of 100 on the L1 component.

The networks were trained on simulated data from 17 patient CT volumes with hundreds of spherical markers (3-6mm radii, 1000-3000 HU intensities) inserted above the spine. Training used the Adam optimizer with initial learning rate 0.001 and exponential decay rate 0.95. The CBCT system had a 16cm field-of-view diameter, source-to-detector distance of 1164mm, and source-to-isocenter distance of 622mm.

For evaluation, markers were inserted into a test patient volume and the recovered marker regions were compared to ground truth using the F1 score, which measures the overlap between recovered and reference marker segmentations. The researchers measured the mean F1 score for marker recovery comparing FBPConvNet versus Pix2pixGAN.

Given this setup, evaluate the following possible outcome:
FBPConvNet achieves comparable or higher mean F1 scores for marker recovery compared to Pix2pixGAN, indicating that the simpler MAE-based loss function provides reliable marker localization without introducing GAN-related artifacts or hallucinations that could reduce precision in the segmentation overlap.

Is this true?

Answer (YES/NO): YES